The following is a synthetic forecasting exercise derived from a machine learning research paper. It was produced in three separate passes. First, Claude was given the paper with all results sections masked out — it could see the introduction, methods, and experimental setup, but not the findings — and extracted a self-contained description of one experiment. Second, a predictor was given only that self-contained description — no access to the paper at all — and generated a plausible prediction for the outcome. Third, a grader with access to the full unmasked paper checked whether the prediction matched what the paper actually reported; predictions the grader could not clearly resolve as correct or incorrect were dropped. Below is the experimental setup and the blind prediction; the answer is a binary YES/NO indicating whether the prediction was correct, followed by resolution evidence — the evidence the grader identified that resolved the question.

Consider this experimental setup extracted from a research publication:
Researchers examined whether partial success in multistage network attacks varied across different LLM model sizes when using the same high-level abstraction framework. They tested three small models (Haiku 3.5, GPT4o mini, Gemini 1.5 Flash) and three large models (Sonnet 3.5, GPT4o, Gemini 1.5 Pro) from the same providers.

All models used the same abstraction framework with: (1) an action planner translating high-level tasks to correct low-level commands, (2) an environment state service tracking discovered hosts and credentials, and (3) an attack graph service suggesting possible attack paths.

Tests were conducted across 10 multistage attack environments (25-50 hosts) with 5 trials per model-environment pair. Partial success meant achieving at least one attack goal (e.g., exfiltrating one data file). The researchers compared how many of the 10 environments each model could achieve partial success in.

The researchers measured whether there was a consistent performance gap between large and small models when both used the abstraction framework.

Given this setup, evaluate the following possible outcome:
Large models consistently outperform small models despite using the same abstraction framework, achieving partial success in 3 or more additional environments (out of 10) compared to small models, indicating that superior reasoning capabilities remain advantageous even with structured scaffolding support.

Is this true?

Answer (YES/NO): NO